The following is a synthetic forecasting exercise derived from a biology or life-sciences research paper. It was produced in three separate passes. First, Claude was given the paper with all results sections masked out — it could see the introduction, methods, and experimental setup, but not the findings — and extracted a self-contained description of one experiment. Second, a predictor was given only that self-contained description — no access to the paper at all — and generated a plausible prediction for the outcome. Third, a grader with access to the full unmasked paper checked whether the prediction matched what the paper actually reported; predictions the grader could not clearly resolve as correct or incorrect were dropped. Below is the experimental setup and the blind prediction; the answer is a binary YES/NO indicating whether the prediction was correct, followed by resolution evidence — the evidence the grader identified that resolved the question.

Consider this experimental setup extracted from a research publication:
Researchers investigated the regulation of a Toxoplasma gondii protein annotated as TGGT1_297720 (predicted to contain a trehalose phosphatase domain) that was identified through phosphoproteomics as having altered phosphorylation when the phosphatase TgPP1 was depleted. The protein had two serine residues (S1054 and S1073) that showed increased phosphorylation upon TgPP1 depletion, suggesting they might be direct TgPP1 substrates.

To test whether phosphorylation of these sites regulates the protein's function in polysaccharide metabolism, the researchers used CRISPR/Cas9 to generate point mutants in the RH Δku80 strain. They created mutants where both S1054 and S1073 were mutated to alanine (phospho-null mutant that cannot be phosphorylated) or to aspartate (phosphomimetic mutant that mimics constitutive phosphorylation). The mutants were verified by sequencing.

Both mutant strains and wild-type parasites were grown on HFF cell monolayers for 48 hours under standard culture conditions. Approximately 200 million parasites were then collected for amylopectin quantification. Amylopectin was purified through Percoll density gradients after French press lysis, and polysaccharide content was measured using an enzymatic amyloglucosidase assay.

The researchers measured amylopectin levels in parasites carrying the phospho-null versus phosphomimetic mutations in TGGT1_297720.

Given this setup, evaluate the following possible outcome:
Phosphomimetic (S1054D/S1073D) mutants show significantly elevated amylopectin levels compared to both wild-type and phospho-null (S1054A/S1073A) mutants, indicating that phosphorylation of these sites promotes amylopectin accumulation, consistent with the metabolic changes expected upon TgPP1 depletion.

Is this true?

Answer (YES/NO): NO